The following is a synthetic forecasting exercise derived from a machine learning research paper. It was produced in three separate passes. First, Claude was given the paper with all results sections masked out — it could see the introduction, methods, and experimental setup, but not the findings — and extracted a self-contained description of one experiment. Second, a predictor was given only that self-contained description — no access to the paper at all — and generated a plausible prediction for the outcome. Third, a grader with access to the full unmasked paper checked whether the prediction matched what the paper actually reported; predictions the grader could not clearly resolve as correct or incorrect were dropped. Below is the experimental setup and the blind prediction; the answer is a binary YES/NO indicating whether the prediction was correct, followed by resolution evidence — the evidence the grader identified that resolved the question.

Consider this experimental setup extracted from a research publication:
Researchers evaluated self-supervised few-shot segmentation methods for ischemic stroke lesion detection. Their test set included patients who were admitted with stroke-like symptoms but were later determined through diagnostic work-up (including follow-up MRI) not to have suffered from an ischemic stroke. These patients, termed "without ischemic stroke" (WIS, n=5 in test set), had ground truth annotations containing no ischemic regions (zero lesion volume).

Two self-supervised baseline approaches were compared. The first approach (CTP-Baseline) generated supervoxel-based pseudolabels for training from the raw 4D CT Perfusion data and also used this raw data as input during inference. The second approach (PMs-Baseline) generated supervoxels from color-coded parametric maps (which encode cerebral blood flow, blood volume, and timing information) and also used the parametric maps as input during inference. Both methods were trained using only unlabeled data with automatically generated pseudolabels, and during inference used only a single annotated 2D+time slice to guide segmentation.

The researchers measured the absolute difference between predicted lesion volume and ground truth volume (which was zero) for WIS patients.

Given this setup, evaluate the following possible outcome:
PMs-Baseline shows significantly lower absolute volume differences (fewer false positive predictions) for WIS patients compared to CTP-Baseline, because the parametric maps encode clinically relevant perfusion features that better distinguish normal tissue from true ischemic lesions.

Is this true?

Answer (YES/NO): NO